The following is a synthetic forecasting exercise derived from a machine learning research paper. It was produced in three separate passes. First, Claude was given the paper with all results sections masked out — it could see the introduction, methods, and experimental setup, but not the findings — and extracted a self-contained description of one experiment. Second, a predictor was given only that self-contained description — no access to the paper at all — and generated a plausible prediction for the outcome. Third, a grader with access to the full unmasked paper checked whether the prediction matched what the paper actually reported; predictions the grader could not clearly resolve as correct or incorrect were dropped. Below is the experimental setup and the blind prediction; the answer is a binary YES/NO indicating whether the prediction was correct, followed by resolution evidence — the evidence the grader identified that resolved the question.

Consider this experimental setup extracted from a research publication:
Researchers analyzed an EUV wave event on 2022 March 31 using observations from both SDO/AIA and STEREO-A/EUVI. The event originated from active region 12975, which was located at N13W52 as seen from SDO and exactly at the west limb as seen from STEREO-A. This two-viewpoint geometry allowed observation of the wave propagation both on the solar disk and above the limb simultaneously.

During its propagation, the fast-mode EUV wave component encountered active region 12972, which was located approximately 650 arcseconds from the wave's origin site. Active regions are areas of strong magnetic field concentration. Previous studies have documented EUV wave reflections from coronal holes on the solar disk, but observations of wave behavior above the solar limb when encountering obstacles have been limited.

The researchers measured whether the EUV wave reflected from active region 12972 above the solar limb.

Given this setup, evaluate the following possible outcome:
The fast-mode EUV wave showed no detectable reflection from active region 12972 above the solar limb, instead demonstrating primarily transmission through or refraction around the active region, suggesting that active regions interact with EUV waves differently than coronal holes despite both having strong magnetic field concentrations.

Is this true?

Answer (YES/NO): NO